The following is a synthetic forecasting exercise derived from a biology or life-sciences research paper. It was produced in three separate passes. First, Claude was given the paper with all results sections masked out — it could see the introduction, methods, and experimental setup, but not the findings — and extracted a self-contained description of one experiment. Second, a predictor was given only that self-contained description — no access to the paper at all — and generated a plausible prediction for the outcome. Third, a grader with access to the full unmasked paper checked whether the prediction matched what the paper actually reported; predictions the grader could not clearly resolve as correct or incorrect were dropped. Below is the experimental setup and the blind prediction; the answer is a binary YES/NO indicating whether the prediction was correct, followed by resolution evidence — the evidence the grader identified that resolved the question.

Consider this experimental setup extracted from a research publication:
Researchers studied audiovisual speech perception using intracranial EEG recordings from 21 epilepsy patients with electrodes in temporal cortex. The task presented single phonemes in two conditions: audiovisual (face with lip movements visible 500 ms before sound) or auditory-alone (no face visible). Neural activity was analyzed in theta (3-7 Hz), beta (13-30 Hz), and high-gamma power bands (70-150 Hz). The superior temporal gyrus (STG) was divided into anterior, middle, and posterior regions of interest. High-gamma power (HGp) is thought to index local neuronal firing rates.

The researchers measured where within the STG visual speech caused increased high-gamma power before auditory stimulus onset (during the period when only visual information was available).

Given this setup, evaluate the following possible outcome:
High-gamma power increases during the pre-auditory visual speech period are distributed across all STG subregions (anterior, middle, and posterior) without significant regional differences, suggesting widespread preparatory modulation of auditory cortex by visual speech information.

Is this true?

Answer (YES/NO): NO